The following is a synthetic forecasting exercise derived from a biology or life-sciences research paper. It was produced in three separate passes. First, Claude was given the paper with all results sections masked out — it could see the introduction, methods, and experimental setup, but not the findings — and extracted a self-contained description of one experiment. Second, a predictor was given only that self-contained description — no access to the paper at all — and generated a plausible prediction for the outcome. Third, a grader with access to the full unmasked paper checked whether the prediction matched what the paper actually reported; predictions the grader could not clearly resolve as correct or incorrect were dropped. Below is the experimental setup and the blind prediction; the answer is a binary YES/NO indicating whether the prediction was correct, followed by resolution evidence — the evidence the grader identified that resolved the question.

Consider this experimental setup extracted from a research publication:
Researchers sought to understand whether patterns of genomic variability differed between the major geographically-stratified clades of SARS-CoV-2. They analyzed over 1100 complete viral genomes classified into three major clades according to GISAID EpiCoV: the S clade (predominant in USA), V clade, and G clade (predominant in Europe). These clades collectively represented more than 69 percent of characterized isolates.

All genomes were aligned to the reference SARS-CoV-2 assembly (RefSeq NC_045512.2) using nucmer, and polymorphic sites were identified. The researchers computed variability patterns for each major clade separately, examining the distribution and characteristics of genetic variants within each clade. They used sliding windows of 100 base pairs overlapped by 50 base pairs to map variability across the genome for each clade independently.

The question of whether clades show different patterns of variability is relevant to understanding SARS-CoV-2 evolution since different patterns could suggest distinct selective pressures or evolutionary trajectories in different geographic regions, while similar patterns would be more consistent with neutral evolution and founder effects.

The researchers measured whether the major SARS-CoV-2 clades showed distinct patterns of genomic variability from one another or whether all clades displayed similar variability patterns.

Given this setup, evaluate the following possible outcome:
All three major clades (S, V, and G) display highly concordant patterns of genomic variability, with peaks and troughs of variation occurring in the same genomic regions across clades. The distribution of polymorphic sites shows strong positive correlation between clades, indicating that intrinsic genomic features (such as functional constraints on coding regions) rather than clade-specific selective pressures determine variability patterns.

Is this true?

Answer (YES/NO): YES